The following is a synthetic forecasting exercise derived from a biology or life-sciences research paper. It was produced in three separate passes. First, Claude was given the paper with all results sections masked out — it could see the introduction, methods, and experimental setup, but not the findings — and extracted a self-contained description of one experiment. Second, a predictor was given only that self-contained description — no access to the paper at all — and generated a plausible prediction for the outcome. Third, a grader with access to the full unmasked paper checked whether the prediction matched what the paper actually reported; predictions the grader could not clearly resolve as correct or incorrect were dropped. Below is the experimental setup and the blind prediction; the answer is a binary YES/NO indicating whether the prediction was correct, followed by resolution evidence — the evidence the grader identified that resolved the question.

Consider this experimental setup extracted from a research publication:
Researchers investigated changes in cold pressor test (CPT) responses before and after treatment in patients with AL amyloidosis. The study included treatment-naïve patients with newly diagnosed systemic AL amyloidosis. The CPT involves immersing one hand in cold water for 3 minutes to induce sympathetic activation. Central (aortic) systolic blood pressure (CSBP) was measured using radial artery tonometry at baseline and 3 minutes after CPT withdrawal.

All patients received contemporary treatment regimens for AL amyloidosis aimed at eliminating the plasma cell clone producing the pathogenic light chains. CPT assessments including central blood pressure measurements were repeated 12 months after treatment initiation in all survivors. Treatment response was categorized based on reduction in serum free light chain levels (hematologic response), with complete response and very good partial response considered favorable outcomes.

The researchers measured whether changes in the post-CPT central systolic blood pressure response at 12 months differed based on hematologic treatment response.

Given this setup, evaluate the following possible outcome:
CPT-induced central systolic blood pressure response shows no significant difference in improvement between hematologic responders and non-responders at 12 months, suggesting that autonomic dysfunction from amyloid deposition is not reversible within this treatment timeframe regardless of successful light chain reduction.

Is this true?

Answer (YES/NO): NO